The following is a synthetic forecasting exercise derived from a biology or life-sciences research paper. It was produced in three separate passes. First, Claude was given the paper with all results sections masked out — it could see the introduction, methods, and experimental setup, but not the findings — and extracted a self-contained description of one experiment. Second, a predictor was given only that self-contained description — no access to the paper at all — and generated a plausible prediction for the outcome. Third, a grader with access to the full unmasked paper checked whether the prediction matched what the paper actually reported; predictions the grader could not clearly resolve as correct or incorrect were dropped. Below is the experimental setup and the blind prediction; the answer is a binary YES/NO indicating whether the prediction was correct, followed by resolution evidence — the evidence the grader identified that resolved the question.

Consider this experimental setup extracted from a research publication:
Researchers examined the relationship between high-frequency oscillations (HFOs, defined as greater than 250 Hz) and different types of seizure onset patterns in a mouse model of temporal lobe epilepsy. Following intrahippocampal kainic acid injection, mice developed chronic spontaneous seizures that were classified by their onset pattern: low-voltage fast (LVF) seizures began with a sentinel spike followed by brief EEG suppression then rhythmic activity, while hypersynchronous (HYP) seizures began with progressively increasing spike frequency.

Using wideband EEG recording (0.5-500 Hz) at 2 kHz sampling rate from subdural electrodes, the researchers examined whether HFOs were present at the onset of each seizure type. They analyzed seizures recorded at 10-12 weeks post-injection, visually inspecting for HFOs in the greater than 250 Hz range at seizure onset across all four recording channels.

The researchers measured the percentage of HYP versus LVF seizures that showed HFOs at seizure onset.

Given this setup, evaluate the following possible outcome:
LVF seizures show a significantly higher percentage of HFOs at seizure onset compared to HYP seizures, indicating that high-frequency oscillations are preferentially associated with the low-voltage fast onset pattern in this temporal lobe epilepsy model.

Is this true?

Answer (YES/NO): NO